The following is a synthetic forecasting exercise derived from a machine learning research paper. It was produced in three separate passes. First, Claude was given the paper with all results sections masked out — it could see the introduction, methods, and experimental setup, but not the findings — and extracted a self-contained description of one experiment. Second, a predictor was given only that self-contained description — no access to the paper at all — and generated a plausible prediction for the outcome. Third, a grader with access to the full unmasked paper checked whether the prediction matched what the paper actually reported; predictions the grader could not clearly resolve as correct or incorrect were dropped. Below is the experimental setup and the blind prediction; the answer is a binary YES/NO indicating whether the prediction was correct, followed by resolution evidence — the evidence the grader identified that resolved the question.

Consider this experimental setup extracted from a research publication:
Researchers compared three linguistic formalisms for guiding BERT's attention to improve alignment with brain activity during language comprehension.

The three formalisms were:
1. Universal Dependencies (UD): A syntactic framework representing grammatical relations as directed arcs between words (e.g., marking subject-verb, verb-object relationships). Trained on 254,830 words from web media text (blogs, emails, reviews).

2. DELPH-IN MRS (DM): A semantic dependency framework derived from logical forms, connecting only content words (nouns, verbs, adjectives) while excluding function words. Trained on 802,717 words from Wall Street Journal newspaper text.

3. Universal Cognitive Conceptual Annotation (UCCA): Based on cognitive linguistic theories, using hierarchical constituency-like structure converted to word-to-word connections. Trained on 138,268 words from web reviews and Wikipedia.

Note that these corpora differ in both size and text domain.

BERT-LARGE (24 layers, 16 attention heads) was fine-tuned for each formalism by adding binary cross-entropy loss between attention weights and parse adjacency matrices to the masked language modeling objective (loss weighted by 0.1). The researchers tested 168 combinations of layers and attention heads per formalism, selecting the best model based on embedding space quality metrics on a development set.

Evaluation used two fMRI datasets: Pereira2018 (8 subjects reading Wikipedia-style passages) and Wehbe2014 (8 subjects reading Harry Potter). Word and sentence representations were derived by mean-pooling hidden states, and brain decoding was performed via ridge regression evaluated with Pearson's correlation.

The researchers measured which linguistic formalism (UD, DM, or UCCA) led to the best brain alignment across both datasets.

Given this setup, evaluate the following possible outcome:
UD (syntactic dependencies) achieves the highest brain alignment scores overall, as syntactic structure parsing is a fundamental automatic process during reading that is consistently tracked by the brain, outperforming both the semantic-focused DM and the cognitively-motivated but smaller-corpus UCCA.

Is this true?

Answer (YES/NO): NO